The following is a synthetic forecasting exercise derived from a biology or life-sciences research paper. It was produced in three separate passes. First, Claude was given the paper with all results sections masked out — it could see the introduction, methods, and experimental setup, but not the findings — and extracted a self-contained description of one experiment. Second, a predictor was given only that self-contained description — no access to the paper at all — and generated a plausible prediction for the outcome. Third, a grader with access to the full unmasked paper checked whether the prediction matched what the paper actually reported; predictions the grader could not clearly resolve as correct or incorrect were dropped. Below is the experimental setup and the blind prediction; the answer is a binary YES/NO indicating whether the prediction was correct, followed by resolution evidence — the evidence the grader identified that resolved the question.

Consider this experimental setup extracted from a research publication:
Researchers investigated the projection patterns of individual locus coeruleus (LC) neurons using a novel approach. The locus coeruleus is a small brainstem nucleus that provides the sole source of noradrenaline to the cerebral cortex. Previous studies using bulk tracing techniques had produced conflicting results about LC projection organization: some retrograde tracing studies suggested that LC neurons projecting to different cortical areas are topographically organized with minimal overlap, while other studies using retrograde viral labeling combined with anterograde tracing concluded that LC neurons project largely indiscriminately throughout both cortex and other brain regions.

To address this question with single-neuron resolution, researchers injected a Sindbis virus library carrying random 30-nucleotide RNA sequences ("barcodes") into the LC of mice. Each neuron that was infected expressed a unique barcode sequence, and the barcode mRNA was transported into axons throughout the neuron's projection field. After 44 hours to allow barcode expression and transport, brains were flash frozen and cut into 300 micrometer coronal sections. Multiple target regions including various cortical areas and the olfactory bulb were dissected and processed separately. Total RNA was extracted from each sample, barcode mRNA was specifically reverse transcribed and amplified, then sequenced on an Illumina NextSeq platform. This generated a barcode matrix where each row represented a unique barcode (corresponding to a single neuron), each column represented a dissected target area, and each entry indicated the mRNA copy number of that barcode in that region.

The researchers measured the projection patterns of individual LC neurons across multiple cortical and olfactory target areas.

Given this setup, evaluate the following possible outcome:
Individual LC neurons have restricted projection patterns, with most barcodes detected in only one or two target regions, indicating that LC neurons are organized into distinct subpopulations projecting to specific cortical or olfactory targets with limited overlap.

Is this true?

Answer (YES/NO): NO